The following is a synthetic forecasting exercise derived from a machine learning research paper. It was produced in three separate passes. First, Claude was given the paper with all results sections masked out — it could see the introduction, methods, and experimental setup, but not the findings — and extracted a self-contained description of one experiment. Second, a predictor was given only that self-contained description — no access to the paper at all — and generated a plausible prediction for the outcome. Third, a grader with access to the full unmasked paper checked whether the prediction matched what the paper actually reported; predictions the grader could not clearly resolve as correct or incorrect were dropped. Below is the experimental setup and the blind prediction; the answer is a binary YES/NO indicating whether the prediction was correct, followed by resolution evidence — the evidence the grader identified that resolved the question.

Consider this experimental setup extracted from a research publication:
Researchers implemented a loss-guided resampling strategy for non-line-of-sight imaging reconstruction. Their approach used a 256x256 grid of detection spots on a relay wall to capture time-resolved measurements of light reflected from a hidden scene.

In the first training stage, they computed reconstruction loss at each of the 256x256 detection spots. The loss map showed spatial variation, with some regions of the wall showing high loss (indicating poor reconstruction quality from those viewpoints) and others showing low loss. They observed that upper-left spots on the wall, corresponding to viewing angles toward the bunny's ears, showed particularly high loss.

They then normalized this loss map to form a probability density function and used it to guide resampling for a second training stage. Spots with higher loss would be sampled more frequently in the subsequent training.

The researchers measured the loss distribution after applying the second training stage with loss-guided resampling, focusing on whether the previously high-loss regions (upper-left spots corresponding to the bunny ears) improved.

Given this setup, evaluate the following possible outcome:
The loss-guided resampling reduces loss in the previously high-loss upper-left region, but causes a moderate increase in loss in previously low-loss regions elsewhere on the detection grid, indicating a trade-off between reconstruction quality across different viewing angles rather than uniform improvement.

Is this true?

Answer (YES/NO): NO